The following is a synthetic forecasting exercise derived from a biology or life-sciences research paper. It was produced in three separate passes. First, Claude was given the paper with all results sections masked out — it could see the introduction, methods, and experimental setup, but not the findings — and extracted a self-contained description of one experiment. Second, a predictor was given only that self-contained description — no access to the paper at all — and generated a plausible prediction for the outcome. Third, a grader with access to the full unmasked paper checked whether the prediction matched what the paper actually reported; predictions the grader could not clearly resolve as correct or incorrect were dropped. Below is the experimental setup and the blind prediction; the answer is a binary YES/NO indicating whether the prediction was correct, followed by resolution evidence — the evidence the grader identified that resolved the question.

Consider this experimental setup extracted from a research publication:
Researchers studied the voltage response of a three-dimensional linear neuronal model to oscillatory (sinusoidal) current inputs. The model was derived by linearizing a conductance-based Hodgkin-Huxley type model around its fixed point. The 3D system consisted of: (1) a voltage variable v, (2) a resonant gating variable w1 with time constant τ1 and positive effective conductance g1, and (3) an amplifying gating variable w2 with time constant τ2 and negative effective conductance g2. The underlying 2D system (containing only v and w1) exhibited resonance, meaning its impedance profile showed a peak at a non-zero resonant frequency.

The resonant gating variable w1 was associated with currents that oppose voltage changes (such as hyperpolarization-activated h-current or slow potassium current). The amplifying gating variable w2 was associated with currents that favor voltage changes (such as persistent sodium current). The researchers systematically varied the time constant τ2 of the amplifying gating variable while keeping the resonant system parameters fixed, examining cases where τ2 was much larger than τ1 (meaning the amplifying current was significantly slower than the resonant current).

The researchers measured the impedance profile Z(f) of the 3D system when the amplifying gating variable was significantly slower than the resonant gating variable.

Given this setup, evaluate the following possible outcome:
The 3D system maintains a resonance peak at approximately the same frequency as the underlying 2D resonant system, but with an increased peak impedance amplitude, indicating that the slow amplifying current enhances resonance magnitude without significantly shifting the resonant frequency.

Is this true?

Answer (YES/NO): NO